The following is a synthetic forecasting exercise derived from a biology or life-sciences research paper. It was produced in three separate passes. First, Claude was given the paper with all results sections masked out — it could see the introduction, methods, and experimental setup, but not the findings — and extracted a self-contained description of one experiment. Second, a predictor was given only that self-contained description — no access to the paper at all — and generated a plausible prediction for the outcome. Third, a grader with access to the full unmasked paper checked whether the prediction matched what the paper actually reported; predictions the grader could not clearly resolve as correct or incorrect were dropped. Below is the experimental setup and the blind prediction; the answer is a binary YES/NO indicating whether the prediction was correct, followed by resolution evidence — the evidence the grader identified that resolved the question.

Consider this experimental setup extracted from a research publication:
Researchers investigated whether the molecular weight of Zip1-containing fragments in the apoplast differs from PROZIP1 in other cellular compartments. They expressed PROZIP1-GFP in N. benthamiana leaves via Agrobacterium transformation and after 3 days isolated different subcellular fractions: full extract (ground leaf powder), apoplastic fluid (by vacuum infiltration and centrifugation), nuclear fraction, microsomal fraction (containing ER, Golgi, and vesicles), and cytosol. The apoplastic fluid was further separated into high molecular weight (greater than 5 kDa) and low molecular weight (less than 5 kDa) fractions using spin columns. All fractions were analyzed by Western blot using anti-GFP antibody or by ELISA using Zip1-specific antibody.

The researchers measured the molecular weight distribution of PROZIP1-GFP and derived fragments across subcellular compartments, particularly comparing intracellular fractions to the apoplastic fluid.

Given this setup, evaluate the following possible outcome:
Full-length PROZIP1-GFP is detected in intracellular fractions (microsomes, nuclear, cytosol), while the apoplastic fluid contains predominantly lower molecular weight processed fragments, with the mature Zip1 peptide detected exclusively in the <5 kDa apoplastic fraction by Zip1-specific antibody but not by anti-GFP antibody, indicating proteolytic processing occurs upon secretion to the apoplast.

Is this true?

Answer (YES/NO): NO